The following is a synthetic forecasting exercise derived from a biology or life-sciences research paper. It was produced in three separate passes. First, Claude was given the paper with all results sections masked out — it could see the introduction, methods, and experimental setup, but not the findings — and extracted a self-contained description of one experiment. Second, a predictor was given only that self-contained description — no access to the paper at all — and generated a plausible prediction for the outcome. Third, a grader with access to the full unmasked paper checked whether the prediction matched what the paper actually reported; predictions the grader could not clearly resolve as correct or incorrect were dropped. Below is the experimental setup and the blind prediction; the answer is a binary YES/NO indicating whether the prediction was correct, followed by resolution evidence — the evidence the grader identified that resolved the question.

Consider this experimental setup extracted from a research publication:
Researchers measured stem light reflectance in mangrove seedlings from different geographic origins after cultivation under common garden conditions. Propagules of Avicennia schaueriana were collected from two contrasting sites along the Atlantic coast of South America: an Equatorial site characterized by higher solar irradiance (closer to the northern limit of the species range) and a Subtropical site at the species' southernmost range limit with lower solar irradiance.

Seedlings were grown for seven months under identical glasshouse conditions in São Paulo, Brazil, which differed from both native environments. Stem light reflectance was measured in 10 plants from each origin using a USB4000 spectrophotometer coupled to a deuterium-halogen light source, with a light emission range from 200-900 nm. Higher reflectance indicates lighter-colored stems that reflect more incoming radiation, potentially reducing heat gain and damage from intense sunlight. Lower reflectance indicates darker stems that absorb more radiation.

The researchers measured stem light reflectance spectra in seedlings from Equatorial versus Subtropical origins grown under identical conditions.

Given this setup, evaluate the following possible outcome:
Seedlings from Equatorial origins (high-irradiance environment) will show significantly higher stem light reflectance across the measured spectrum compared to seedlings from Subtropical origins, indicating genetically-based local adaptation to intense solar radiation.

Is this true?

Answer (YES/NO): NO